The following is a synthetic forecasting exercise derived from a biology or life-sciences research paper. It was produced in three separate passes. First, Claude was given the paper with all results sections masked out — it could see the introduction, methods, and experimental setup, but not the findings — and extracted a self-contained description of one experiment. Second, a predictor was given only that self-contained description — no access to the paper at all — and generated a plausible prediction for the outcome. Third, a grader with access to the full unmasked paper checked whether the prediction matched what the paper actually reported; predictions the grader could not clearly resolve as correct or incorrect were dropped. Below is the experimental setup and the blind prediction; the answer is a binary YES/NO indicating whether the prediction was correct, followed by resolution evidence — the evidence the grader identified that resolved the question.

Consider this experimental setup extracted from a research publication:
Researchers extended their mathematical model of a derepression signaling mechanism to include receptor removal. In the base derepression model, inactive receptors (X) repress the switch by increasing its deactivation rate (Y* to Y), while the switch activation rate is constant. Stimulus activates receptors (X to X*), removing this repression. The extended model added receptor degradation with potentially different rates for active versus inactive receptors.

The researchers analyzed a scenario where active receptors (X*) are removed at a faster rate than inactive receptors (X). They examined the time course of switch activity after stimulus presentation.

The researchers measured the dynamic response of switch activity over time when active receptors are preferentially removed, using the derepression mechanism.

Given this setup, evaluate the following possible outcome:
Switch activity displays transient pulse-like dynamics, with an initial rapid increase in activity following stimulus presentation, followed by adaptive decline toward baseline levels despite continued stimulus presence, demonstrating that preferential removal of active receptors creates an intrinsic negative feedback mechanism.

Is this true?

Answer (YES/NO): NO